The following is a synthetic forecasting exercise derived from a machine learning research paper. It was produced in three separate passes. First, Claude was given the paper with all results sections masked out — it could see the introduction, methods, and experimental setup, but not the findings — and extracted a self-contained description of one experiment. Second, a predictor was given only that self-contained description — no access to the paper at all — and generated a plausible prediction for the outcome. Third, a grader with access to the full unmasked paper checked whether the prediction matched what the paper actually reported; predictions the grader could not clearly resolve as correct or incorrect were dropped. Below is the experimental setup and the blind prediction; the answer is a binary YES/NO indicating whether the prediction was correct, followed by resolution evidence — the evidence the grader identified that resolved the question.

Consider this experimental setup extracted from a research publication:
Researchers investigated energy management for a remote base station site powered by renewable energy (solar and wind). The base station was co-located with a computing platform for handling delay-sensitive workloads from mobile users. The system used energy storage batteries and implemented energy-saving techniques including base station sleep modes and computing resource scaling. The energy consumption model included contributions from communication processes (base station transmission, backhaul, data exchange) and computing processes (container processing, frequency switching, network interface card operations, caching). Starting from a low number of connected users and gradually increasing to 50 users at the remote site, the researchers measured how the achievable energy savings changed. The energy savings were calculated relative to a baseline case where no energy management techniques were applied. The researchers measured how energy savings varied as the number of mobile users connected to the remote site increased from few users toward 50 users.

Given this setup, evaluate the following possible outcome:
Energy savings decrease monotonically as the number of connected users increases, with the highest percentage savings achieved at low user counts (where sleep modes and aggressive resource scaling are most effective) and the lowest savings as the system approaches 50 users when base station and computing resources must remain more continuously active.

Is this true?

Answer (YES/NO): YES